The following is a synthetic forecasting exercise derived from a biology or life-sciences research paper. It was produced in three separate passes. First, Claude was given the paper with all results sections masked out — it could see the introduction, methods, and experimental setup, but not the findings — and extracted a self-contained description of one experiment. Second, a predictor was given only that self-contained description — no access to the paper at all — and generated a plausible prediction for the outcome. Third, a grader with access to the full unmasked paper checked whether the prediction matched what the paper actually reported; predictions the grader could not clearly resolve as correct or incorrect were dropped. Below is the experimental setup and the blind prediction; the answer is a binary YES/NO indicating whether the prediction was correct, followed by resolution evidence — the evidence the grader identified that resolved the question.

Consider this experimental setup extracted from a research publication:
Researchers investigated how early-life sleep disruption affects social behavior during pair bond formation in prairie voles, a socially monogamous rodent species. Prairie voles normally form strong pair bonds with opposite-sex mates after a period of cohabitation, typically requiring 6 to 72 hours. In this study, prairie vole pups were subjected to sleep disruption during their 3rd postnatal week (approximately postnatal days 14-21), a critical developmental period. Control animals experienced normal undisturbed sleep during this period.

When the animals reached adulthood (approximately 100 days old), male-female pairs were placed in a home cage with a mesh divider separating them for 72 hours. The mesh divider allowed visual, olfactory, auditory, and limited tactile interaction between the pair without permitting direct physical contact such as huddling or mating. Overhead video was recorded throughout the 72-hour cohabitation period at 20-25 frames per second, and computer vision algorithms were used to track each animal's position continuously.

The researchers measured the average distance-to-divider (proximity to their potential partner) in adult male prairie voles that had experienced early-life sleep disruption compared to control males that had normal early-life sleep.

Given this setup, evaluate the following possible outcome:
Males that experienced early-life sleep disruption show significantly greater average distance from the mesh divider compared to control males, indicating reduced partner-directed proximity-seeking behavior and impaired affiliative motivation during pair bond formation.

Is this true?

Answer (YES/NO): NO